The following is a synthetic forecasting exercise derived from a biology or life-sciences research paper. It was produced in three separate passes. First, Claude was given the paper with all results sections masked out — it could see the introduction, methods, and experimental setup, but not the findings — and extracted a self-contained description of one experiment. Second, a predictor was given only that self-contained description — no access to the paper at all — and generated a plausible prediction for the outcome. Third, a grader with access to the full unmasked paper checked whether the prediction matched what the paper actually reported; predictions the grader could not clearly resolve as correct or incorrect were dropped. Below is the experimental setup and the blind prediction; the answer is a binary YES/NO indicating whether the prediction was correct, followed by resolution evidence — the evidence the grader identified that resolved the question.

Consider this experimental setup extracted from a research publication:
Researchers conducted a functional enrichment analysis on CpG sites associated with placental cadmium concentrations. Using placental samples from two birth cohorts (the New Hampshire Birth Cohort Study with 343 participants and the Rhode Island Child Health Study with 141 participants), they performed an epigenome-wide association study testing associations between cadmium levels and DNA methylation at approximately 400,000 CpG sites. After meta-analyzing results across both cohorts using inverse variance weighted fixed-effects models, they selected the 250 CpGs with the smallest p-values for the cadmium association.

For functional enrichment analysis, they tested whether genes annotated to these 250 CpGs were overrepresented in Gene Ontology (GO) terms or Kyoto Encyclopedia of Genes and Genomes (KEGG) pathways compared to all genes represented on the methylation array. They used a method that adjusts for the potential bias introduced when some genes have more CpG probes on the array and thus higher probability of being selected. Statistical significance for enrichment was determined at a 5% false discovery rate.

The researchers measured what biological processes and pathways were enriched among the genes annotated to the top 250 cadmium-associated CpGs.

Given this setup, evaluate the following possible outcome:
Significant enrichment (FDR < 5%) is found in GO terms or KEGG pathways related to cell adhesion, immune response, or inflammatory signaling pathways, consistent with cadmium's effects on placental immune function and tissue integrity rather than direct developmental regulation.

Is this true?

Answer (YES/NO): YES